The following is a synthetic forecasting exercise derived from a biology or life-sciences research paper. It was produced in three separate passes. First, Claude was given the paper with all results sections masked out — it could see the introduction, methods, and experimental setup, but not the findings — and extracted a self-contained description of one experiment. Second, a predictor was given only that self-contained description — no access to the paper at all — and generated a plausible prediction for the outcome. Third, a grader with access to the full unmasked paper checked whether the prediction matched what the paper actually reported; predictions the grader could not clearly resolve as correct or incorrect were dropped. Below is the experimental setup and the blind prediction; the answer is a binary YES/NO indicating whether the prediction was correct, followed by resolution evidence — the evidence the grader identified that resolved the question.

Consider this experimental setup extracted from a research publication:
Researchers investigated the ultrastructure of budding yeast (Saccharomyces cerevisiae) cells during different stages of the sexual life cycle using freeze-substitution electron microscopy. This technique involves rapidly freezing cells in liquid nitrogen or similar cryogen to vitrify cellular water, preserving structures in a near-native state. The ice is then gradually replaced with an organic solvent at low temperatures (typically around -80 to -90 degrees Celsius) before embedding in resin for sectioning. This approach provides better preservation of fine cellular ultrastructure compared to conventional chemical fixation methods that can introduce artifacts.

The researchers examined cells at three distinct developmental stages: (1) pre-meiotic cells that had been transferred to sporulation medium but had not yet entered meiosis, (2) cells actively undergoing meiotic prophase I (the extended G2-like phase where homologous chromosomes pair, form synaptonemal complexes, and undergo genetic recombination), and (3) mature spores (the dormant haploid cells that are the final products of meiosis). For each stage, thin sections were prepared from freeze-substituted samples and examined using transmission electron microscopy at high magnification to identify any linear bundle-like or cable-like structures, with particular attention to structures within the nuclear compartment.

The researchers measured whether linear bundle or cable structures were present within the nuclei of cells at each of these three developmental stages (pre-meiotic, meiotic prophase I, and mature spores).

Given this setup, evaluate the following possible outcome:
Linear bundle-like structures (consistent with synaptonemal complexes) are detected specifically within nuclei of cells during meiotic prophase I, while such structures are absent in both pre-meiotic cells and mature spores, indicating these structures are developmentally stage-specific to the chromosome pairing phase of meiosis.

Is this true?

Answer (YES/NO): NO